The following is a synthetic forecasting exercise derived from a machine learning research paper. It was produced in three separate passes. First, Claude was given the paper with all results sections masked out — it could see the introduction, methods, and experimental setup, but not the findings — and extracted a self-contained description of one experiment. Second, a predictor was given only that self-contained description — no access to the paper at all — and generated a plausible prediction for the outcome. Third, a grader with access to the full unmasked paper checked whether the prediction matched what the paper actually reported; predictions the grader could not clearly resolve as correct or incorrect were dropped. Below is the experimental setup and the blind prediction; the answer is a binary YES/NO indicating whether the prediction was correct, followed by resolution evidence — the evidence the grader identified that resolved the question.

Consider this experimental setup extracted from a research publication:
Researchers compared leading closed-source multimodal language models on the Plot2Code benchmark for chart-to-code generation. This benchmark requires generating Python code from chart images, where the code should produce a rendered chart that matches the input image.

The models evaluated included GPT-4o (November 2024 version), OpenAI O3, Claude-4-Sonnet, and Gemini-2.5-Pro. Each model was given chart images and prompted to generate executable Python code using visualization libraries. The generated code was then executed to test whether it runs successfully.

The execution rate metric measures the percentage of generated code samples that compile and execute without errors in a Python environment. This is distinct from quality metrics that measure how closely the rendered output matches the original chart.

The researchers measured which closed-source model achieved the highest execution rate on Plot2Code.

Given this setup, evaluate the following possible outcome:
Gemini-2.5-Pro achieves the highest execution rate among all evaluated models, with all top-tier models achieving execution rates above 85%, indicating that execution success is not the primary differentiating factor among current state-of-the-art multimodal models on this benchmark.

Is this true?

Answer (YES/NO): NO